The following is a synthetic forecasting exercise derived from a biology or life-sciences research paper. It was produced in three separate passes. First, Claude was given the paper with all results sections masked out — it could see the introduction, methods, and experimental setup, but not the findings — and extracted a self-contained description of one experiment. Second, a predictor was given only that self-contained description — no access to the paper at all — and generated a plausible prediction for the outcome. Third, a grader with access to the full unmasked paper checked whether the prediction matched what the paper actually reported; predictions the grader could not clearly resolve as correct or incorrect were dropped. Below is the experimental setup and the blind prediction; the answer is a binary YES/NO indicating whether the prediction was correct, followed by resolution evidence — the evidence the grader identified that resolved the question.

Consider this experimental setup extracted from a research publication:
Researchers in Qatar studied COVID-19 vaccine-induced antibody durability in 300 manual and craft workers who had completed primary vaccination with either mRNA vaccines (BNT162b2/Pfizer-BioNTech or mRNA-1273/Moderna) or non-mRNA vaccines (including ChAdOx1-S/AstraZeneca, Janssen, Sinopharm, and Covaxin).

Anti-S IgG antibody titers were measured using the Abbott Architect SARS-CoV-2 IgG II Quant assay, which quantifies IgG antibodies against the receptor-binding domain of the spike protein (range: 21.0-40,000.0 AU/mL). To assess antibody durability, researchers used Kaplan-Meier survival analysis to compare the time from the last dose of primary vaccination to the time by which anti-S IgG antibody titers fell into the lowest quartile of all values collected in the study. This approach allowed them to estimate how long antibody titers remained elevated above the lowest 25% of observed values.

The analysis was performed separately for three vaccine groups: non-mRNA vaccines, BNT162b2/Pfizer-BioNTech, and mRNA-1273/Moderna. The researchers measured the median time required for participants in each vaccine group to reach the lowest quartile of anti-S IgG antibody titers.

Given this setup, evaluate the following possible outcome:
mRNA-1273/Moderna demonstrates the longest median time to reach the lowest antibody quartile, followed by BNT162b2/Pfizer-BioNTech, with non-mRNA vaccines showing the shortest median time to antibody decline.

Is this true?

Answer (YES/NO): YES